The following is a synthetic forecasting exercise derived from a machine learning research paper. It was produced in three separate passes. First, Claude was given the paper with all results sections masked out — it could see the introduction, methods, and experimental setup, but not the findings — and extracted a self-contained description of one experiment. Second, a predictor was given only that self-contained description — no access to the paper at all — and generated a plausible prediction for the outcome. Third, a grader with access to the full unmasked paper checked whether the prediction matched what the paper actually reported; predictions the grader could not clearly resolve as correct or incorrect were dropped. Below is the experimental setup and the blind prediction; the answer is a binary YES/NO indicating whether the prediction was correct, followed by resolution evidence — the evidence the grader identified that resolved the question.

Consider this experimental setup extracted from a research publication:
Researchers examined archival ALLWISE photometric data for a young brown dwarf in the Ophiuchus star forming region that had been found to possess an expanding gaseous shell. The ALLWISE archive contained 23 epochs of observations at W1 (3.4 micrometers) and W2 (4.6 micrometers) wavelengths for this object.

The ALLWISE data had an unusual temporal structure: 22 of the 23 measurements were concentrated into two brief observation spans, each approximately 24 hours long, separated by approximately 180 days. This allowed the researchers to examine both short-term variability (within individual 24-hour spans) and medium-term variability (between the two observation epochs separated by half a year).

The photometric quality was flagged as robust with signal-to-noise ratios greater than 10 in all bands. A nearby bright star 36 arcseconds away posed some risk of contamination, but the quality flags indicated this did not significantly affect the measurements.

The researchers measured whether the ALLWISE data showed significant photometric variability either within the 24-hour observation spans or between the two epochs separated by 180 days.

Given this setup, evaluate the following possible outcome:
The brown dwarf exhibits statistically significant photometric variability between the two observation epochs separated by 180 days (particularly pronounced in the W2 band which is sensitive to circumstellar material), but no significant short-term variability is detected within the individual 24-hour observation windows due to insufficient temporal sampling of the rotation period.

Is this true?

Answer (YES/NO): NO